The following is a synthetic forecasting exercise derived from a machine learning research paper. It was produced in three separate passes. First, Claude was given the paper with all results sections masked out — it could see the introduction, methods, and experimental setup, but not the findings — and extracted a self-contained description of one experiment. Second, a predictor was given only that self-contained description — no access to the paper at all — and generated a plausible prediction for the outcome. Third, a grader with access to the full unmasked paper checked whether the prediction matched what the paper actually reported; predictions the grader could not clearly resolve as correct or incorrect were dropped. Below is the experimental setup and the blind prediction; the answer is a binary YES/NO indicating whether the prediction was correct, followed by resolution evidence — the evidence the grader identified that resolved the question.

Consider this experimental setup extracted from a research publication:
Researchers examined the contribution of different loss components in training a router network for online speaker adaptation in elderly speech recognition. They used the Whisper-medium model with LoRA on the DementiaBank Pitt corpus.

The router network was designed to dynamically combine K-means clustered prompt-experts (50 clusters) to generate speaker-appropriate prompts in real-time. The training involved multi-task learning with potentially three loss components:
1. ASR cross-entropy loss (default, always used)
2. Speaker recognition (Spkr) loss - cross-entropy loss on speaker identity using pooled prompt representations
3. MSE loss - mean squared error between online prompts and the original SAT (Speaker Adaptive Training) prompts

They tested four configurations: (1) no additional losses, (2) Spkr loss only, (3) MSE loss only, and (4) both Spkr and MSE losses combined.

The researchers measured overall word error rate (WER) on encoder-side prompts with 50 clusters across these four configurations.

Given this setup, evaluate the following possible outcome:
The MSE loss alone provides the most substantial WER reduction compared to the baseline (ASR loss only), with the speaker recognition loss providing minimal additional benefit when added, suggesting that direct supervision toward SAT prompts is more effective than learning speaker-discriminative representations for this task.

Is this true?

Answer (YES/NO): NO